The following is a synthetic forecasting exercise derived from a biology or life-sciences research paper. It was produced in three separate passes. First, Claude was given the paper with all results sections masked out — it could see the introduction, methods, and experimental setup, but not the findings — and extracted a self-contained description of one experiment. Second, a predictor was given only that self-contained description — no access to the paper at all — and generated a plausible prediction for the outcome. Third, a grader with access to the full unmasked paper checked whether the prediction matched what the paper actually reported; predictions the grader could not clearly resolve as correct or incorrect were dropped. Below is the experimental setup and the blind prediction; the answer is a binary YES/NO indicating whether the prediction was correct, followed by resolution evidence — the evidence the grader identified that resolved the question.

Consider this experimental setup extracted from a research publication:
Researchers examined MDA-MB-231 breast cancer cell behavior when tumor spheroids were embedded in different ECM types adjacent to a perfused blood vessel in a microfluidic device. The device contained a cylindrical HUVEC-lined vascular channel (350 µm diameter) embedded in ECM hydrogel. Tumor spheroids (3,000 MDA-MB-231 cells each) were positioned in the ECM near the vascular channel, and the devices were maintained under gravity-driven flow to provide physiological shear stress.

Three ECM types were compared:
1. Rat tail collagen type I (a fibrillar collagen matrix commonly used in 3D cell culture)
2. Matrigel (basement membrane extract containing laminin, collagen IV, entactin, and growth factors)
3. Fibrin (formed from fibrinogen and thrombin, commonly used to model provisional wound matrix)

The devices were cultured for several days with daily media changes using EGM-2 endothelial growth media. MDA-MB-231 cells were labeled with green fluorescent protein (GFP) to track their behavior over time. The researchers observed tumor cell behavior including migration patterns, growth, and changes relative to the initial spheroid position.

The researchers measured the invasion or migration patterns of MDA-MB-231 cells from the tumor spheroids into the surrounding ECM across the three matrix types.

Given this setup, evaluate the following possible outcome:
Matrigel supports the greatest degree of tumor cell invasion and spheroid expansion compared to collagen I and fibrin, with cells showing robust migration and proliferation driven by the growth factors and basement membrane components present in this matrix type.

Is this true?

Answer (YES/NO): NO